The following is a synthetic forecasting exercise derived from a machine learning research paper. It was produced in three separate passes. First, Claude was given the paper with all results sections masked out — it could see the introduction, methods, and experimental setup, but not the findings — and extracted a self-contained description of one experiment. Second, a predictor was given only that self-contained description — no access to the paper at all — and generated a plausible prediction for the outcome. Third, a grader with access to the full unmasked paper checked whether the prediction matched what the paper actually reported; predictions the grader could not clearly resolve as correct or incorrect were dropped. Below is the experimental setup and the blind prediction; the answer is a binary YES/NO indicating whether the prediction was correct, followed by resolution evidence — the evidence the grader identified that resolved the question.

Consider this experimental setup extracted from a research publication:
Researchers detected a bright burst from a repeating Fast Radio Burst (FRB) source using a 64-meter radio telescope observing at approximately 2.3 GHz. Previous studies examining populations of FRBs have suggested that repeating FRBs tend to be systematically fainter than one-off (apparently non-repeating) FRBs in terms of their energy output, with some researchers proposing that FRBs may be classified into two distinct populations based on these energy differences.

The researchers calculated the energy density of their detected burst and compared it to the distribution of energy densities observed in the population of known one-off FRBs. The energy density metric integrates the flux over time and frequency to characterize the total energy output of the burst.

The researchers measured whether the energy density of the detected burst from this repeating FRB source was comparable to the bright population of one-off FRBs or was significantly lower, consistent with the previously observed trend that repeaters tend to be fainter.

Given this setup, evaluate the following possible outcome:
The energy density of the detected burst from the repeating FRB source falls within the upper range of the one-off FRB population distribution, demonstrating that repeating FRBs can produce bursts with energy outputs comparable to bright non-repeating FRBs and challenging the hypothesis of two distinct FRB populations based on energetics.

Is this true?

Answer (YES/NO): YES